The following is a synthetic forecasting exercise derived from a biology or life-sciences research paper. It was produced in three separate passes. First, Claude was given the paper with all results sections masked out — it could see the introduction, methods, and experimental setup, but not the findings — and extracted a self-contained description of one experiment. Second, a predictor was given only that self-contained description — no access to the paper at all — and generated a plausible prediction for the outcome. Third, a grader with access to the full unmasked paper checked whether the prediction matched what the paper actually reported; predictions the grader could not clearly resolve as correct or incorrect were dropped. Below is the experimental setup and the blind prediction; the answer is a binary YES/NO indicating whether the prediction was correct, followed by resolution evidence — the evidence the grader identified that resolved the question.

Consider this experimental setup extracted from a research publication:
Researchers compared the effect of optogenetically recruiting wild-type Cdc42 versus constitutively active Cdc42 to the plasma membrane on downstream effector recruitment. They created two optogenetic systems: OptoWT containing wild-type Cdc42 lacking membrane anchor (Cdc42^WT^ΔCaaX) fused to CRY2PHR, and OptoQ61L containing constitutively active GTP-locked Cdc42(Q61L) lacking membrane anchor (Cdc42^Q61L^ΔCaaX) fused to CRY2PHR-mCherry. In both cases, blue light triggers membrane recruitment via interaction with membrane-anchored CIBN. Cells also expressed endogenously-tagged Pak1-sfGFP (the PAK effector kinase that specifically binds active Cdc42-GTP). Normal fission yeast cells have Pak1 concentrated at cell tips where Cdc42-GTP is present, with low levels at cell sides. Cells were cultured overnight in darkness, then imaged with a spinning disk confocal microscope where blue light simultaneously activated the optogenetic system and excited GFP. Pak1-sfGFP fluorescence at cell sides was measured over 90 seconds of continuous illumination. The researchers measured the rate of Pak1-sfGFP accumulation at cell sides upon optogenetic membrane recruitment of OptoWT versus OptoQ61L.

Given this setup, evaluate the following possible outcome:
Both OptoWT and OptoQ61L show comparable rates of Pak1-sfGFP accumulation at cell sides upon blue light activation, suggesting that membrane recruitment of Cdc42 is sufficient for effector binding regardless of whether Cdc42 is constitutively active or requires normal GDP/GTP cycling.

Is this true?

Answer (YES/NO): NO